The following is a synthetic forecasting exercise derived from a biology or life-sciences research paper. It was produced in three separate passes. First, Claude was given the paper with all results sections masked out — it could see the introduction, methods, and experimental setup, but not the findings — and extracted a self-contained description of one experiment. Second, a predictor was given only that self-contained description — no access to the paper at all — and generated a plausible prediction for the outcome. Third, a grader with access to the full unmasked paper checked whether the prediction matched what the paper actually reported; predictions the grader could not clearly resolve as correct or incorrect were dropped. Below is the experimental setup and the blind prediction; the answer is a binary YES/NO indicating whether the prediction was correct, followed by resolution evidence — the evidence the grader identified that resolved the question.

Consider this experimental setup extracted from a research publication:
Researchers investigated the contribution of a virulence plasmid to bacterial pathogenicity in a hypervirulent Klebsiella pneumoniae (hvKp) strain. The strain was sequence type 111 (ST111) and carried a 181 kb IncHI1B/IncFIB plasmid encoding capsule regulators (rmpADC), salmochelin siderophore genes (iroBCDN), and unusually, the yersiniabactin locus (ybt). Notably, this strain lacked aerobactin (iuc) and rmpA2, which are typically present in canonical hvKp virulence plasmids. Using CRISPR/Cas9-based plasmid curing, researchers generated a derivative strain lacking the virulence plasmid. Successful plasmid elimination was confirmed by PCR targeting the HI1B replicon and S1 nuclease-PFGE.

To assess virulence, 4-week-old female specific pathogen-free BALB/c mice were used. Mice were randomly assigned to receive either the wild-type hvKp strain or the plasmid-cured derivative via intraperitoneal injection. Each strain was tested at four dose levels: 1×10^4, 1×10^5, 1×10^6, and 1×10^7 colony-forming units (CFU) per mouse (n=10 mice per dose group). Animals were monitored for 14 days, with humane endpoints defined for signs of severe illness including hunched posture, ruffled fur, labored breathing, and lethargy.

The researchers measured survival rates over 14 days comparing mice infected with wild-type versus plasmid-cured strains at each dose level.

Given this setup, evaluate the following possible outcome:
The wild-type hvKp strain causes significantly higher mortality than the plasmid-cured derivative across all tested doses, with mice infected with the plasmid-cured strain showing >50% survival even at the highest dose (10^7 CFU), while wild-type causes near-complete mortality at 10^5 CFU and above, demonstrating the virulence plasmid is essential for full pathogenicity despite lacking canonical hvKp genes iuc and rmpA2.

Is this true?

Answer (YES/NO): NO